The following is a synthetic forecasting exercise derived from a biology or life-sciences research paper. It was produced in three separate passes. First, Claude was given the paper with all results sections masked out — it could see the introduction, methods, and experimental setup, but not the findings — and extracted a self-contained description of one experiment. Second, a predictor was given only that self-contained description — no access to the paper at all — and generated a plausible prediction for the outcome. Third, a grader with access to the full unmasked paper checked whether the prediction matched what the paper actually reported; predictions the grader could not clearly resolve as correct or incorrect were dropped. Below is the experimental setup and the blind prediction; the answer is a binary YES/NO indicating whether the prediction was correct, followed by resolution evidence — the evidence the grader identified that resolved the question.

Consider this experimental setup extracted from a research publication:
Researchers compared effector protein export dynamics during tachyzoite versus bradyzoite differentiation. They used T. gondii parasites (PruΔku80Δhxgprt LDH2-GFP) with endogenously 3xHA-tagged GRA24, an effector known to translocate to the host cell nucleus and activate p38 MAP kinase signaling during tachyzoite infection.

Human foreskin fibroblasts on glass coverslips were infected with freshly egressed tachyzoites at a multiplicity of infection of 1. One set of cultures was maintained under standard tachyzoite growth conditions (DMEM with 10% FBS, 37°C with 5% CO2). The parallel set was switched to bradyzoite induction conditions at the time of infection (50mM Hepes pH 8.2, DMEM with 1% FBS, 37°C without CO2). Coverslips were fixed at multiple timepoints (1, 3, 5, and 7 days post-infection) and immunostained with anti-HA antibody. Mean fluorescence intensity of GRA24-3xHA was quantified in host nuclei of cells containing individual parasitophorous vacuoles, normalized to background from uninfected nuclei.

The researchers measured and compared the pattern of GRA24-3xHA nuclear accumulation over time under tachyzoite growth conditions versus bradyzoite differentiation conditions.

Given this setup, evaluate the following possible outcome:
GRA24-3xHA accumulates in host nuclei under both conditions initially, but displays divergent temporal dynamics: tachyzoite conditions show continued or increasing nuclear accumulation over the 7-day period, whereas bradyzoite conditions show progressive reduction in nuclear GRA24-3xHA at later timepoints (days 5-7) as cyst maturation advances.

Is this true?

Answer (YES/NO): NO